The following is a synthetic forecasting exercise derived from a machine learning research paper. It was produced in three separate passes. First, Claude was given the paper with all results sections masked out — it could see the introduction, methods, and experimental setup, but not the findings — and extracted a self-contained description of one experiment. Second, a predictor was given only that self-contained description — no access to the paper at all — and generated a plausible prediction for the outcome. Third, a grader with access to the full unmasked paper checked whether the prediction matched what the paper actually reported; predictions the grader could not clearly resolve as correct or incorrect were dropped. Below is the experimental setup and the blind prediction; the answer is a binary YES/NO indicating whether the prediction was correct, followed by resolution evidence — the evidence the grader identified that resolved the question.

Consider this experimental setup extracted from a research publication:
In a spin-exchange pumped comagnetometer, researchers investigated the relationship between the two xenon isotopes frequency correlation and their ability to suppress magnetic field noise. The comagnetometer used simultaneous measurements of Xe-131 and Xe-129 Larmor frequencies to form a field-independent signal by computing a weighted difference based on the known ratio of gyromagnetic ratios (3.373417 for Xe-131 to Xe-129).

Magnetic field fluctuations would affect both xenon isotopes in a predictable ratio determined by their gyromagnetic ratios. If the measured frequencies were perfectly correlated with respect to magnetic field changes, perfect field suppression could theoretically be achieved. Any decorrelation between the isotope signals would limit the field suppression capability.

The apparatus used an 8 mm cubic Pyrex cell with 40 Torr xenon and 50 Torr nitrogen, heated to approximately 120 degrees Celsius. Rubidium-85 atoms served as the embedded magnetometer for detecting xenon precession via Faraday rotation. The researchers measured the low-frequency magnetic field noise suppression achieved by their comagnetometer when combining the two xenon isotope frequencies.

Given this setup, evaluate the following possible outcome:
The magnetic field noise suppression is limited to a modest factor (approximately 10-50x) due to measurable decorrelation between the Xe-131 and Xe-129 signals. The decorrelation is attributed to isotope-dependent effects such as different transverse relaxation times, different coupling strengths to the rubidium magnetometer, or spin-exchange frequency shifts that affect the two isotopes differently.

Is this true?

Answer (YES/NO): NO